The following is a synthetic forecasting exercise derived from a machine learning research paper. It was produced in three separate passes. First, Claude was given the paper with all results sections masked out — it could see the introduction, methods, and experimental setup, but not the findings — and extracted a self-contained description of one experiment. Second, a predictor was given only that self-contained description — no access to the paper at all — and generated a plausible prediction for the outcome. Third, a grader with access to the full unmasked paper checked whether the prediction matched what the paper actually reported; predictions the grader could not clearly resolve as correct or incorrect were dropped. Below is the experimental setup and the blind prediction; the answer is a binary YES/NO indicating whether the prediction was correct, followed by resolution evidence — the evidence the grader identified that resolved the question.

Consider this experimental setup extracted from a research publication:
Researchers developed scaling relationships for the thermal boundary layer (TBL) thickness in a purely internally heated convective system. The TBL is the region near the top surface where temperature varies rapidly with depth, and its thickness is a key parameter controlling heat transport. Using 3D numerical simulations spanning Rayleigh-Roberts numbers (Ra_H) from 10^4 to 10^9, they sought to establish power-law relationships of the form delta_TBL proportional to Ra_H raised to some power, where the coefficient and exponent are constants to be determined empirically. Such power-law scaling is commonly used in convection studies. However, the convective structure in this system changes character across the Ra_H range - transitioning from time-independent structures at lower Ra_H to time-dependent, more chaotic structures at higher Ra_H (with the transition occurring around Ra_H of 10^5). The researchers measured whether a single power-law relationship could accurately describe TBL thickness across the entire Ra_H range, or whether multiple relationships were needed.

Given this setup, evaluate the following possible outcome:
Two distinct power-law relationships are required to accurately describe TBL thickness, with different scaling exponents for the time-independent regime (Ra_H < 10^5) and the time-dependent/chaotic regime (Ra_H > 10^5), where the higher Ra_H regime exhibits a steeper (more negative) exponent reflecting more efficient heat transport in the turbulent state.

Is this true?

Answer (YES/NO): NO